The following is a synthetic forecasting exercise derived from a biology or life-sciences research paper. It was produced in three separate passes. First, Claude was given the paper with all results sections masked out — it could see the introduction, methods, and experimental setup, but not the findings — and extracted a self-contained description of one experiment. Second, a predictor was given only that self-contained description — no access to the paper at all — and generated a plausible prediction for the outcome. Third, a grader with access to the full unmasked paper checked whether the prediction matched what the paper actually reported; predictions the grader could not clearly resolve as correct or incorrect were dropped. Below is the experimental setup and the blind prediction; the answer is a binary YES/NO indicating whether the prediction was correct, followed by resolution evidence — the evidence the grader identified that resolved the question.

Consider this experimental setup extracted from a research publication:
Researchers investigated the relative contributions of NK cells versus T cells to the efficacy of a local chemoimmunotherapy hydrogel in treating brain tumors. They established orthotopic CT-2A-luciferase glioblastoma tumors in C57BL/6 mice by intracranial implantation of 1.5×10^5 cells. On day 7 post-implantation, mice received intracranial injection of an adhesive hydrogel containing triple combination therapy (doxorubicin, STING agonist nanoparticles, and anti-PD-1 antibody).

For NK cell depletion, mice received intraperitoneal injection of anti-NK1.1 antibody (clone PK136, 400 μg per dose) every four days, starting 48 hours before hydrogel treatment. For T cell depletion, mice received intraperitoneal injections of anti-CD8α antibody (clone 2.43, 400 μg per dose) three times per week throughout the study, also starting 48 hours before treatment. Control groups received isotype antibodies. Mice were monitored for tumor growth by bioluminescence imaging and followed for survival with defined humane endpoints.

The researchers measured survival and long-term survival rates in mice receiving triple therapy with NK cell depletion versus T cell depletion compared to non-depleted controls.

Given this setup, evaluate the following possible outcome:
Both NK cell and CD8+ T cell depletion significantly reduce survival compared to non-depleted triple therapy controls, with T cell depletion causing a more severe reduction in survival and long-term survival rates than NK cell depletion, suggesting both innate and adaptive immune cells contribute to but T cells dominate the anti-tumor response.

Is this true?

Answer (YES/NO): NO